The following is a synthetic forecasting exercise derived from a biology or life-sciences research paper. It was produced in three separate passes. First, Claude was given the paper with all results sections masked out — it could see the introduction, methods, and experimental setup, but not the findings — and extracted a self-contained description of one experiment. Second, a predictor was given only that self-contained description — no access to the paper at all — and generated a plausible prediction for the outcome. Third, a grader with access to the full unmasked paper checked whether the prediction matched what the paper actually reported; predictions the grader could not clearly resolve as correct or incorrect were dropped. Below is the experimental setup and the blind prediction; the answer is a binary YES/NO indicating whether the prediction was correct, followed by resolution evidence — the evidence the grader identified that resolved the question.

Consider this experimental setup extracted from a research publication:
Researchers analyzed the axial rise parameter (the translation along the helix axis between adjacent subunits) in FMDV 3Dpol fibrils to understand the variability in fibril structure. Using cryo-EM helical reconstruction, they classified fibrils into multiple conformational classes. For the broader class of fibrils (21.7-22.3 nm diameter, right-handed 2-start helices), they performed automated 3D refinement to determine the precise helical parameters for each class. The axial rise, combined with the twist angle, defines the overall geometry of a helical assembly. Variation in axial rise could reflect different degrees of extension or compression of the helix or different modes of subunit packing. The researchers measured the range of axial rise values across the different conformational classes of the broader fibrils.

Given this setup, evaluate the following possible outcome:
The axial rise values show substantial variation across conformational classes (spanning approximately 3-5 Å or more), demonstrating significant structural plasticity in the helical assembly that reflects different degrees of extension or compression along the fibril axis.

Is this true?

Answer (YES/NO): YES